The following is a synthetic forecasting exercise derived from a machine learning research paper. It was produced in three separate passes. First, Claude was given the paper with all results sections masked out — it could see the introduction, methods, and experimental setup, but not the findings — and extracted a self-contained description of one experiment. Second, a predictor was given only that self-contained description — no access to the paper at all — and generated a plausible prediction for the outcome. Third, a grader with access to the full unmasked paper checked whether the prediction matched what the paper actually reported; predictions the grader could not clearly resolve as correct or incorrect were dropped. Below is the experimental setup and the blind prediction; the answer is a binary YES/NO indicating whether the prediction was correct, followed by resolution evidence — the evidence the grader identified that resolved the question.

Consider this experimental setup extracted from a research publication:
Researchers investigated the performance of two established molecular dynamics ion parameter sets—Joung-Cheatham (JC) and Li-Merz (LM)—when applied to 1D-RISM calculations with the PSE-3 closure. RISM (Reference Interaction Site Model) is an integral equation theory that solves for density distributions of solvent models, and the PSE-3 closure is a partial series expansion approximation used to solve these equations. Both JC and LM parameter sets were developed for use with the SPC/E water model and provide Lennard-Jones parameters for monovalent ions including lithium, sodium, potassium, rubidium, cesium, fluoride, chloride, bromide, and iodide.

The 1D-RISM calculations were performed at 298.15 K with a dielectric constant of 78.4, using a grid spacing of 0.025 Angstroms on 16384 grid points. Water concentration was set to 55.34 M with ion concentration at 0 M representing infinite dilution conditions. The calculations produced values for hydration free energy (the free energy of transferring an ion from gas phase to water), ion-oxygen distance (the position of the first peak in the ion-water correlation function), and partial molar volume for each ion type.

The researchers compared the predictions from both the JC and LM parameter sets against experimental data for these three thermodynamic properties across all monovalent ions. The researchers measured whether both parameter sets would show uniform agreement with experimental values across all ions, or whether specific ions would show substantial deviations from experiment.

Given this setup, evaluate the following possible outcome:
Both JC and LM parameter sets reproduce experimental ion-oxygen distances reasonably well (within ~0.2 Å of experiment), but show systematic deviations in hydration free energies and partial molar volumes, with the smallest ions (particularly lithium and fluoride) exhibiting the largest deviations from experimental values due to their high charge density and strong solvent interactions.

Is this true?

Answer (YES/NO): NO